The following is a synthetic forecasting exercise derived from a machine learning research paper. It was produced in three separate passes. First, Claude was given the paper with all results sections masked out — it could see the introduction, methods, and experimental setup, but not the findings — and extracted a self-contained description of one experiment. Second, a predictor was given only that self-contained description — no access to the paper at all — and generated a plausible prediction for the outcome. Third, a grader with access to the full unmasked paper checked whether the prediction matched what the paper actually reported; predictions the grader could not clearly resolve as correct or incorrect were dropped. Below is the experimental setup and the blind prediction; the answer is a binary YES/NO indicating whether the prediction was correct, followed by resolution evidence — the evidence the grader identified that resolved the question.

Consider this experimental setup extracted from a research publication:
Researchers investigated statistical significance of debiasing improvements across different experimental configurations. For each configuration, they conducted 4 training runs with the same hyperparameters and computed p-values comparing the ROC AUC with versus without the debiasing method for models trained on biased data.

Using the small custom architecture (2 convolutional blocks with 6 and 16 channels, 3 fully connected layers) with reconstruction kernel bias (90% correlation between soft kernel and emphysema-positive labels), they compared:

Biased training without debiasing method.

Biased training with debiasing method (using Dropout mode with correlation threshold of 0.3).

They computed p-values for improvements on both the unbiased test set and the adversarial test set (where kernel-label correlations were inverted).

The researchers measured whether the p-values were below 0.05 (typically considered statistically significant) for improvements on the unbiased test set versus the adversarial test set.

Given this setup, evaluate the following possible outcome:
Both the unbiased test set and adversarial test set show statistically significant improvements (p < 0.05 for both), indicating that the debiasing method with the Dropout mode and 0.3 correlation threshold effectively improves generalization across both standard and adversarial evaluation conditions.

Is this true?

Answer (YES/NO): YES